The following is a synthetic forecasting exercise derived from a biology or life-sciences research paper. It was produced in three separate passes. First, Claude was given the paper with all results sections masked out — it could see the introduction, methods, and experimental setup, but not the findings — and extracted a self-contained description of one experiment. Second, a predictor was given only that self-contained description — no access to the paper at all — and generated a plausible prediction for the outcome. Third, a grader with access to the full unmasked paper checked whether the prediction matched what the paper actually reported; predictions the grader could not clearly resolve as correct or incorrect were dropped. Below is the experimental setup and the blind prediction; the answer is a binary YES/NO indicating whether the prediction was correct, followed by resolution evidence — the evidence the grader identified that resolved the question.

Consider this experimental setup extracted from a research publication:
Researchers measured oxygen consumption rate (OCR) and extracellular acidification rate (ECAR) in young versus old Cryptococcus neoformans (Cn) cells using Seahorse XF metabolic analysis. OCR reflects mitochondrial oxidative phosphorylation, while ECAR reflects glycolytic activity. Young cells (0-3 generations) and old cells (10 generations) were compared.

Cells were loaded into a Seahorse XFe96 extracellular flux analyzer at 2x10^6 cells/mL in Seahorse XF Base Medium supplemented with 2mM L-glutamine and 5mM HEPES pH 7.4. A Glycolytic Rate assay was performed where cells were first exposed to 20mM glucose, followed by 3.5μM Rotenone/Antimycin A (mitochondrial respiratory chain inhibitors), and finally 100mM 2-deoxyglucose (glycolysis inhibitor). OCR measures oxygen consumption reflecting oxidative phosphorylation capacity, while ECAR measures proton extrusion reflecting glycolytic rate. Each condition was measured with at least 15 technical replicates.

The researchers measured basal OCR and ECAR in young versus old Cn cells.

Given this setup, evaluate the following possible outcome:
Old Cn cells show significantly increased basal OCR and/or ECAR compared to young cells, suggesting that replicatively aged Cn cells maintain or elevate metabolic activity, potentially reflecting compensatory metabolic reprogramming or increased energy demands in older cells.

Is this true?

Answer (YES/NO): NO